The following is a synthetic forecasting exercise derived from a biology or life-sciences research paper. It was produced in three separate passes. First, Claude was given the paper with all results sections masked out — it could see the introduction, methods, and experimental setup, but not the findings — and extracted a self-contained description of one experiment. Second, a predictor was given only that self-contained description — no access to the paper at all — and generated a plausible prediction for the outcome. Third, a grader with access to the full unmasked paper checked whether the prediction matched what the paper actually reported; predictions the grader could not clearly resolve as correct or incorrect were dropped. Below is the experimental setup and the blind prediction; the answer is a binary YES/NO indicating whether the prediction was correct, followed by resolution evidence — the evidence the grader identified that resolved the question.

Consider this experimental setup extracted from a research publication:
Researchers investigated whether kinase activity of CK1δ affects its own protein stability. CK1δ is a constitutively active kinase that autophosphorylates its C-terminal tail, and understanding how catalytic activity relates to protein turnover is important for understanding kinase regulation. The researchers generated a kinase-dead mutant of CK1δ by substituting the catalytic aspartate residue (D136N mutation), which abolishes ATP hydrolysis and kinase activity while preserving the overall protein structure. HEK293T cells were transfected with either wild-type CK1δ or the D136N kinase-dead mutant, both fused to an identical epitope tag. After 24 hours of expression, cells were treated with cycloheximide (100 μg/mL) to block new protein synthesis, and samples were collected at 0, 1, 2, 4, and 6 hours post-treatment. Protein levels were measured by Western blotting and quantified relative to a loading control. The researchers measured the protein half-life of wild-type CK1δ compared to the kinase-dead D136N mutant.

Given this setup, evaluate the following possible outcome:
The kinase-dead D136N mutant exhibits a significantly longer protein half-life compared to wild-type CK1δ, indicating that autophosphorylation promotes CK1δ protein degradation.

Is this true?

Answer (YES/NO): NO